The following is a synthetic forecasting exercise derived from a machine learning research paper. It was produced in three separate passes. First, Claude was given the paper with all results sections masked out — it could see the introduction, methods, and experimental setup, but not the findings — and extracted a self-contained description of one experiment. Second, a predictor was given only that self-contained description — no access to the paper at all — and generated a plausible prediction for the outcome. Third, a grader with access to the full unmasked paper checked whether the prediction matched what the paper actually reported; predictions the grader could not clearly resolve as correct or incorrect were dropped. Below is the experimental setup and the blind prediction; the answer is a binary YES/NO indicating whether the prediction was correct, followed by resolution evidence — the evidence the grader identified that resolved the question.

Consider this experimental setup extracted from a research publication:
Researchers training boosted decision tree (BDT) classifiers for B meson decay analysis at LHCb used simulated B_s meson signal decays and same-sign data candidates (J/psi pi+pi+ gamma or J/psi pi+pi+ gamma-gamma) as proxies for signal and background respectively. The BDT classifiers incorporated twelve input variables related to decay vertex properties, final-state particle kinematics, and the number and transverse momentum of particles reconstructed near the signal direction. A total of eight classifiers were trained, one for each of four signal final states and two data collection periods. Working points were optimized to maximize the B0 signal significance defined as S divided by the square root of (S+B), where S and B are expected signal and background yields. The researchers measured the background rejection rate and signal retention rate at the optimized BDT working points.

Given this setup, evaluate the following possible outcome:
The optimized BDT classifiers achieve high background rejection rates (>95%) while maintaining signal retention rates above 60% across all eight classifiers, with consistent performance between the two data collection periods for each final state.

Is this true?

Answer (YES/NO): NO